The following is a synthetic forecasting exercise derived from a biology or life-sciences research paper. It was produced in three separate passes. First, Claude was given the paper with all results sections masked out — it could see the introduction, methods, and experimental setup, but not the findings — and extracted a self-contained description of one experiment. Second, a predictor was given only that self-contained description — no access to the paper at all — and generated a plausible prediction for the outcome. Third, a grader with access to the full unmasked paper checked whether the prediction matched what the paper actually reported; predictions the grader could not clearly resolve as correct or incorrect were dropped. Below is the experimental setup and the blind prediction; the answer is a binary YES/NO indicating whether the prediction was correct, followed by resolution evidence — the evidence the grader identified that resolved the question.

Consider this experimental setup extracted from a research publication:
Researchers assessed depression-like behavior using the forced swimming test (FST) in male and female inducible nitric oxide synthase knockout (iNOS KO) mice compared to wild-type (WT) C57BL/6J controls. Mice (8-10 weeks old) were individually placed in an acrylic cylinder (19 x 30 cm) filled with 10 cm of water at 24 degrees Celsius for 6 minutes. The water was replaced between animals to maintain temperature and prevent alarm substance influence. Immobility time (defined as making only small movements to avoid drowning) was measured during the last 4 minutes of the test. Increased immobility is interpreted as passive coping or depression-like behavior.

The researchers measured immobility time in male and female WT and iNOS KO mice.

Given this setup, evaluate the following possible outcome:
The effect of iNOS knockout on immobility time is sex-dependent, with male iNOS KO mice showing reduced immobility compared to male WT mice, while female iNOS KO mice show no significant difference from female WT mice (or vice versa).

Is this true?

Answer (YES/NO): YES